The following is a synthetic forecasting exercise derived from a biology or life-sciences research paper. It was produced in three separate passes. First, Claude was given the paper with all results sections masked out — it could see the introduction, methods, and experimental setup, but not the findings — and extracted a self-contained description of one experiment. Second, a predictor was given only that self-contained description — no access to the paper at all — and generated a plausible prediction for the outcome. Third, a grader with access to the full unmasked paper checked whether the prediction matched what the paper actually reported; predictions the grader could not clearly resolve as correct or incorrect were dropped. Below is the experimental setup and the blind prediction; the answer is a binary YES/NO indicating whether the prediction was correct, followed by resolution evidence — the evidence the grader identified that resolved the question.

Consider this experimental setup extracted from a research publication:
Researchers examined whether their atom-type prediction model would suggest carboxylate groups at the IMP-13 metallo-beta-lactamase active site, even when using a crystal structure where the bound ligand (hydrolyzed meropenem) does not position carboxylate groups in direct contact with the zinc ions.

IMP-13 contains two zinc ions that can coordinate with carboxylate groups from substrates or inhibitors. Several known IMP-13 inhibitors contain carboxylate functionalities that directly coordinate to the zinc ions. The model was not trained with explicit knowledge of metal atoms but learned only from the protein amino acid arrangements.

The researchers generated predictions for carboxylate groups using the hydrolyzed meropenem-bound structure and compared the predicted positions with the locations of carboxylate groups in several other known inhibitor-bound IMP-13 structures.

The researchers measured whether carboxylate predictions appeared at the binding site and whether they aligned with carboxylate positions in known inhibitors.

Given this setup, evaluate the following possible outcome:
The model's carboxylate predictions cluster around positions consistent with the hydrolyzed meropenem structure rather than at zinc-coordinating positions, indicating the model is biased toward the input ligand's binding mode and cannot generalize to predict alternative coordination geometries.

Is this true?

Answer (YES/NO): NO